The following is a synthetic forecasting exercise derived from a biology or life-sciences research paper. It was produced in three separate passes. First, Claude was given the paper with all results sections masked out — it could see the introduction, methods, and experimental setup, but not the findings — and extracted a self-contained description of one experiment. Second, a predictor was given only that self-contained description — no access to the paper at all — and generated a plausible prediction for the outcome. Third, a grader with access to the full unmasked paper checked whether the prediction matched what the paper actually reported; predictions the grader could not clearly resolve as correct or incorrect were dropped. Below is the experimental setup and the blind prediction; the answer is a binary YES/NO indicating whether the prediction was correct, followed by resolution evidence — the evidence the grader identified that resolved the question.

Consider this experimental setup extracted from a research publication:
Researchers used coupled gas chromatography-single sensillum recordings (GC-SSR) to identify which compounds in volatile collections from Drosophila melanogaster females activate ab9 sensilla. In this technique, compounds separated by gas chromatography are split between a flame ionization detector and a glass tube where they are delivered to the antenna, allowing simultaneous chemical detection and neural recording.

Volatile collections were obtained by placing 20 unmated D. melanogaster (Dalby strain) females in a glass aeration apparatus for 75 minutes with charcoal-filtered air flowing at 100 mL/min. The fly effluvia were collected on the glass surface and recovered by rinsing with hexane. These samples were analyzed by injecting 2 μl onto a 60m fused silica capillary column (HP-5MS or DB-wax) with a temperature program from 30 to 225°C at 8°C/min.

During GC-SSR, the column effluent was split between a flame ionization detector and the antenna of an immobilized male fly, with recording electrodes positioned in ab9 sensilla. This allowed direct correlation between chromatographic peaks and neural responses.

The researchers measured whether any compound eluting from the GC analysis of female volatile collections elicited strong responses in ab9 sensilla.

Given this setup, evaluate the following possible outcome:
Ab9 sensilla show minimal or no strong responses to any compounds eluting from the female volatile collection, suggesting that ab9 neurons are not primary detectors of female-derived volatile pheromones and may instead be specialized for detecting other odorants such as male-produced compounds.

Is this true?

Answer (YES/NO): NO